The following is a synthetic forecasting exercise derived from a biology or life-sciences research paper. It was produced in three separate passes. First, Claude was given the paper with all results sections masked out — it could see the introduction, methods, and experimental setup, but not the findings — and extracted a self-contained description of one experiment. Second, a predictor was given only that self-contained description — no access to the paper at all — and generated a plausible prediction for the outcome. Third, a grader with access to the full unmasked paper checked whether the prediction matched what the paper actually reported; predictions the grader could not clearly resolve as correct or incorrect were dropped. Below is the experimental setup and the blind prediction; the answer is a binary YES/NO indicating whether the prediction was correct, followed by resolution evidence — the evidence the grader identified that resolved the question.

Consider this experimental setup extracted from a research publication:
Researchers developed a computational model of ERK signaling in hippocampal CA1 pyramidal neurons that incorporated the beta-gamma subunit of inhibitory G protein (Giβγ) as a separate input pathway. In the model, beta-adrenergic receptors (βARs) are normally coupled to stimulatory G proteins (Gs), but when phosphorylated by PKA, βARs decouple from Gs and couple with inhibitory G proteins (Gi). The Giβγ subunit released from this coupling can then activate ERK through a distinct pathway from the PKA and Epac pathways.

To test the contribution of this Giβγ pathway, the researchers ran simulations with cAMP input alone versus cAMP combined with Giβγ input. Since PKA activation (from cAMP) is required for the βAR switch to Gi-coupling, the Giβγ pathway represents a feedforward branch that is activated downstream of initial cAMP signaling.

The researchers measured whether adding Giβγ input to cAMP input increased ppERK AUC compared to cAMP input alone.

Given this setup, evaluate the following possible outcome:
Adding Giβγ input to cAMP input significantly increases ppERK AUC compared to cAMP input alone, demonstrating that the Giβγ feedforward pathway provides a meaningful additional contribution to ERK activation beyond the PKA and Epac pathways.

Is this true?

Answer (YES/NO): YES